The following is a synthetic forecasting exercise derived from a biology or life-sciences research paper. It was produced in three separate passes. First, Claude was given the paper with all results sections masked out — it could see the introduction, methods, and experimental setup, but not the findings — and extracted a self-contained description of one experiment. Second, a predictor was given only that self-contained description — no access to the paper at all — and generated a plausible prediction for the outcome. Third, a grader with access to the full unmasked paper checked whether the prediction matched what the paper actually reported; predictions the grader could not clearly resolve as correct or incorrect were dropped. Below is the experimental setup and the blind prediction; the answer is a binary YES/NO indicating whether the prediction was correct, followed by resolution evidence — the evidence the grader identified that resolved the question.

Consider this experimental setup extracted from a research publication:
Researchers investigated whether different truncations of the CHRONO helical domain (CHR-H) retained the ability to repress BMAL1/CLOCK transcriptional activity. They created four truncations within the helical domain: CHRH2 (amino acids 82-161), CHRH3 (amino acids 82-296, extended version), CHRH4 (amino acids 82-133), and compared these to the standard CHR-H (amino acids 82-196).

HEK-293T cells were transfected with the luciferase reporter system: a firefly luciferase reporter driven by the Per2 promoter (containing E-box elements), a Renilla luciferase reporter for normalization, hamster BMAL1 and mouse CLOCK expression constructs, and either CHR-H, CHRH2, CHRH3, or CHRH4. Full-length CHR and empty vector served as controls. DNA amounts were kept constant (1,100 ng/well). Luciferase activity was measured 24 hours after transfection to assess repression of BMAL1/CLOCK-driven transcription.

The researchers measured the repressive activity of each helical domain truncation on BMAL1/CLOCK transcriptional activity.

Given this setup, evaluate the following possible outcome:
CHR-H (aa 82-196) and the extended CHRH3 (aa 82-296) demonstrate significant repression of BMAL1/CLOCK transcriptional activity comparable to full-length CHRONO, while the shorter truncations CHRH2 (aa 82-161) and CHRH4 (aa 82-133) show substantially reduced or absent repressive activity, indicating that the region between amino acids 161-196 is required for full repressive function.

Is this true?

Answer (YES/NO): NO